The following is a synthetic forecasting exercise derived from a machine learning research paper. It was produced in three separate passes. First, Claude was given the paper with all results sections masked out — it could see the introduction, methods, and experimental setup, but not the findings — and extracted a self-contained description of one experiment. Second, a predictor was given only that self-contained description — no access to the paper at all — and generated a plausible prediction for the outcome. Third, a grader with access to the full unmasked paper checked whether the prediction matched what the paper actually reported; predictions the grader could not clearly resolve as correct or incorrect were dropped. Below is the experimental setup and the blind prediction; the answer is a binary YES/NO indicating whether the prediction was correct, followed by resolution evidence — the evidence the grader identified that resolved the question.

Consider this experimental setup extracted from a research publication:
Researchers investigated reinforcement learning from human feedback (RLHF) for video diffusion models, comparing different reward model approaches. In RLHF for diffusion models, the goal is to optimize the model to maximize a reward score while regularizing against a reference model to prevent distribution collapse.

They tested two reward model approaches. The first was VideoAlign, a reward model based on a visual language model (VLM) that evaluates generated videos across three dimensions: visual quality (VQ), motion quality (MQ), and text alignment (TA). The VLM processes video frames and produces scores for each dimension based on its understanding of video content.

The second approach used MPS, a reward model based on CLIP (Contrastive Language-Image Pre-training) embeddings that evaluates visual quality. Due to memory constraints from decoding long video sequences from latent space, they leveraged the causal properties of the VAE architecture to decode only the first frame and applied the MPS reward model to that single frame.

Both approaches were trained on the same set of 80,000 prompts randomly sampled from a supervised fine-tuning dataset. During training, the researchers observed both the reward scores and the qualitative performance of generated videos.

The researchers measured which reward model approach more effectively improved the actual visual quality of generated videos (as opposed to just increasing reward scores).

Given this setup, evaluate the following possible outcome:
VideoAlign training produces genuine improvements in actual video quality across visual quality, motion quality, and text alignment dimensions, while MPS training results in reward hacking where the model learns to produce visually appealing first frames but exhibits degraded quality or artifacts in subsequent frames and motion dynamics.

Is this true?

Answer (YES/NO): NO